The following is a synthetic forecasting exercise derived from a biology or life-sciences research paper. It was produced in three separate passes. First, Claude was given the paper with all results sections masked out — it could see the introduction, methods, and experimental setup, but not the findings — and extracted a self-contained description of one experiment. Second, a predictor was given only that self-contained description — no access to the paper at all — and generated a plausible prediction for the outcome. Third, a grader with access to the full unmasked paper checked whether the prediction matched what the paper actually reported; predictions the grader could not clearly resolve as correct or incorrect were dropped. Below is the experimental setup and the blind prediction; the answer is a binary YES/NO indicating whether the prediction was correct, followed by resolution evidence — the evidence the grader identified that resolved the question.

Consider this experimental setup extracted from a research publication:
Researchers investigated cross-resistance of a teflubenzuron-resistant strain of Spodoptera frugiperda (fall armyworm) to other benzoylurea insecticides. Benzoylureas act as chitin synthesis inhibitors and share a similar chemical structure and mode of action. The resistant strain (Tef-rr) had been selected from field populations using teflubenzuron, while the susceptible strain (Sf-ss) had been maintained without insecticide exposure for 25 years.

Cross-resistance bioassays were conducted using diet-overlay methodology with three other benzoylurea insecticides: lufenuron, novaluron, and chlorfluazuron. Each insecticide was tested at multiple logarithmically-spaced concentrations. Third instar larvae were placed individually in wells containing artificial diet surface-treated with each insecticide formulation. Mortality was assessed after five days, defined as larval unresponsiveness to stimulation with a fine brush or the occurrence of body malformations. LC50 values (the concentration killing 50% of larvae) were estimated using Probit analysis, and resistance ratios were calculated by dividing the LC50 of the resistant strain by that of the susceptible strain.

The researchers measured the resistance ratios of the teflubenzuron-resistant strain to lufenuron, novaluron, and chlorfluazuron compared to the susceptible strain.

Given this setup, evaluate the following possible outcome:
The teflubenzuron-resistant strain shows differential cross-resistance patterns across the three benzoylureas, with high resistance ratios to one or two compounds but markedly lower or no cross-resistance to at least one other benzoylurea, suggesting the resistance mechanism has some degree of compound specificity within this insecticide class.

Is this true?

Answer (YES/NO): YES